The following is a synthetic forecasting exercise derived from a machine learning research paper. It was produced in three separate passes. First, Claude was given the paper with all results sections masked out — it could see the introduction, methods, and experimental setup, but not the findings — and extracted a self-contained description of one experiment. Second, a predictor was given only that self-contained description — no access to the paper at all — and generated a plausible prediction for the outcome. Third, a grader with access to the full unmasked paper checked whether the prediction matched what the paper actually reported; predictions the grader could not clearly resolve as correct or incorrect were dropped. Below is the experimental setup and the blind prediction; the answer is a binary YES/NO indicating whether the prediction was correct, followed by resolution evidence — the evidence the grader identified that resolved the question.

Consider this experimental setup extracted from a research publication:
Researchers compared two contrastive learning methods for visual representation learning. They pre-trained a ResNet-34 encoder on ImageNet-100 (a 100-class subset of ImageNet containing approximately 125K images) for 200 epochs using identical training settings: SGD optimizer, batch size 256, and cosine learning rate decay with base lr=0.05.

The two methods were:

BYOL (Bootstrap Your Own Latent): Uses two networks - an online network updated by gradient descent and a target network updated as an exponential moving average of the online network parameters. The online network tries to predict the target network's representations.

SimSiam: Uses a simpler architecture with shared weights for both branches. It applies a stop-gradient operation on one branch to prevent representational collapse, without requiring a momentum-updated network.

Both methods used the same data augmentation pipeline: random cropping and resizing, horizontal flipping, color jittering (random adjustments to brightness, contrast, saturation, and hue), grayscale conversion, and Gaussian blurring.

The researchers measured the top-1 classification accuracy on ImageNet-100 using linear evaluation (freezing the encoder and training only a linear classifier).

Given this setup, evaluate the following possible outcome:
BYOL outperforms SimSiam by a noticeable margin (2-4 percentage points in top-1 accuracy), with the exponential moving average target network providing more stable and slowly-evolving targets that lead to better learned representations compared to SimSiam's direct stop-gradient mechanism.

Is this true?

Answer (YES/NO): YES